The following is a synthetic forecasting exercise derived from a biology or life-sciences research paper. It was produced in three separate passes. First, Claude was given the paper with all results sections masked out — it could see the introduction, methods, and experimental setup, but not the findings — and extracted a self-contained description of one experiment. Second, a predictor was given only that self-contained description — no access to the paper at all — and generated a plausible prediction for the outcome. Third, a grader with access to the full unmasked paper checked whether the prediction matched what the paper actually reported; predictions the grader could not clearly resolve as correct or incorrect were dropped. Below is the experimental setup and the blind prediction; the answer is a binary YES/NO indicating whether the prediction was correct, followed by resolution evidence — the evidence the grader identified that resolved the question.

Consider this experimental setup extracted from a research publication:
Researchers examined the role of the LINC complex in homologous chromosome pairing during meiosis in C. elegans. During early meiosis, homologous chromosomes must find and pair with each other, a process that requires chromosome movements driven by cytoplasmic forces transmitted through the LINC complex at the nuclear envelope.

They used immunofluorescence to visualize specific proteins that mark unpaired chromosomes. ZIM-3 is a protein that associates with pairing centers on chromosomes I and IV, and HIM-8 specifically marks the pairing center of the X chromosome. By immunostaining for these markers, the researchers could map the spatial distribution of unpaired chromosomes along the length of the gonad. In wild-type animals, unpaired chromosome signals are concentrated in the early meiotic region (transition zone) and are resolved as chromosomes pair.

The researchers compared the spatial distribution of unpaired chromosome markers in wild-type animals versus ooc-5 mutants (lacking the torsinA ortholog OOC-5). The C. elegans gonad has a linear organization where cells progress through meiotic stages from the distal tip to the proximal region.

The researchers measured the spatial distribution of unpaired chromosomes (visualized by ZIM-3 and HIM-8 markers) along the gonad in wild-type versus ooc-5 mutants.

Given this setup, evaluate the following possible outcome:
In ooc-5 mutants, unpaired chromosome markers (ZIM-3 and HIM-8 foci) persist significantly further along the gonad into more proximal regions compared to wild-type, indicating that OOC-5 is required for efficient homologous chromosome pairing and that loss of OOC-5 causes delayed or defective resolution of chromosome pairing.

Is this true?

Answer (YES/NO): NO